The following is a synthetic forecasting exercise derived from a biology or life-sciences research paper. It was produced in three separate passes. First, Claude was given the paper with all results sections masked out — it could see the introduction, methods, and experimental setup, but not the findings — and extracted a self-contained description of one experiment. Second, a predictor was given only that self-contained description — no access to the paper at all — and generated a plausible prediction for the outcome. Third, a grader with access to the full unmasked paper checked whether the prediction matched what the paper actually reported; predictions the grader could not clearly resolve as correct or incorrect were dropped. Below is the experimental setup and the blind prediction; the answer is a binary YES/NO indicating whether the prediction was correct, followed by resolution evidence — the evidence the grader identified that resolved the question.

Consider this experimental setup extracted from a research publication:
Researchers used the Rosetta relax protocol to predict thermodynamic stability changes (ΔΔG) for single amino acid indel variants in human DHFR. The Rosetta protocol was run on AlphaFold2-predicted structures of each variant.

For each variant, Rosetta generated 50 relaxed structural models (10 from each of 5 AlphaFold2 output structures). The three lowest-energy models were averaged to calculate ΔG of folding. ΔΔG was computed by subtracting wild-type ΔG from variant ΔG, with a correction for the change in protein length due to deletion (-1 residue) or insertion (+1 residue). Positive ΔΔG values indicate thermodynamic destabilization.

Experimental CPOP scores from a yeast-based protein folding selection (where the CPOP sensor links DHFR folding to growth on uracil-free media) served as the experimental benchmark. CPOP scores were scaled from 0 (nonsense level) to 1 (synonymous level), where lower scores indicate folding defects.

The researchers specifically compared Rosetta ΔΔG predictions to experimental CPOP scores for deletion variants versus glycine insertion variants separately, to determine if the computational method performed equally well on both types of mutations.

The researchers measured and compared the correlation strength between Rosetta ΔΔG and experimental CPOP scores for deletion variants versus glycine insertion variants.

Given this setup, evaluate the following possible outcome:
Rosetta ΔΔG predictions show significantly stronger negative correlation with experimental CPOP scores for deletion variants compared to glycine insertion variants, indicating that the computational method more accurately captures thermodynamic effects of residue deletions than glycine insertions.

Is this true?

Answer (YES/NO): YES